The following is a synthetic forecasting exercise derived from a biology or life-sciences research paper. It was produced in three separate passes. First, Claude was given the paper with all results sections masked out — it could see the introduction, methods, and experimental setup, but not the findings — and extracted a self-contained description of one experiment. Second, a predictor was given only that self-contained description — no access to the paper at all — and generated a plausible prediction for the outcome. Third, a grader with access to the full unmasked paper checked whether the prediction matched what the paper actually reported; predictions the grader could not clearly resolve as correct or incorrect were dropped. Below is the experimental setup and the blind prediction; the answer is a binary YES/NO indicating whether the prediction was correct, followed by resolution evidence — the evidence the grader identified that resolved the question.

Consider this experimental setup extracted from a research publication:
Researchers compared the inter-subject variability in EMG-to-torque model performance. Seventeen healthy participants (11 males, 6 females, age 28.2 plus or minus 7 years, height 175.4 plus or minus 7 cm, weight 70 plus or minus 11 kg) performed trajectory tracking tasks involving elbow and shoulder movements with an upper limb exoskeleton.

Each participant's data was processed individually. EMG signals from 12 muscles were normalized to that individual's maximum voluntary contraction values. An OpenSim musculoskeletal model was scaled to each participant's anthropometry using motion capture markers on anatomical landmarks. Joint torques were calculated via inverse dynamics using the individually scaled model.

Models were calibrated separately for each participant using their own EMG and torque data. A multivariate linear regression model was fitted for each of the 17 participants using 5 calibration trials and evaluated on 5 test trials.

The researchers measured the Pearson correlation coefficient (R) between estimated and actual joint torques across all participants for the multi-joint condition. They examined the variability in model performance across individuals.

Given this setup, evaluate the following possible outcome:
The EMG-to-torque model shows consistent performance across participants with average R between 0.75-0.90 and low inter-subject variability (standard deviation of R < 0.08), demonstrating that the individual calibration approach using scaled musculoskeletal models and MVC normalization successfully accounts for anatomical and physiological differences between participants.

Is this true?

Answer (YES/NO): YES